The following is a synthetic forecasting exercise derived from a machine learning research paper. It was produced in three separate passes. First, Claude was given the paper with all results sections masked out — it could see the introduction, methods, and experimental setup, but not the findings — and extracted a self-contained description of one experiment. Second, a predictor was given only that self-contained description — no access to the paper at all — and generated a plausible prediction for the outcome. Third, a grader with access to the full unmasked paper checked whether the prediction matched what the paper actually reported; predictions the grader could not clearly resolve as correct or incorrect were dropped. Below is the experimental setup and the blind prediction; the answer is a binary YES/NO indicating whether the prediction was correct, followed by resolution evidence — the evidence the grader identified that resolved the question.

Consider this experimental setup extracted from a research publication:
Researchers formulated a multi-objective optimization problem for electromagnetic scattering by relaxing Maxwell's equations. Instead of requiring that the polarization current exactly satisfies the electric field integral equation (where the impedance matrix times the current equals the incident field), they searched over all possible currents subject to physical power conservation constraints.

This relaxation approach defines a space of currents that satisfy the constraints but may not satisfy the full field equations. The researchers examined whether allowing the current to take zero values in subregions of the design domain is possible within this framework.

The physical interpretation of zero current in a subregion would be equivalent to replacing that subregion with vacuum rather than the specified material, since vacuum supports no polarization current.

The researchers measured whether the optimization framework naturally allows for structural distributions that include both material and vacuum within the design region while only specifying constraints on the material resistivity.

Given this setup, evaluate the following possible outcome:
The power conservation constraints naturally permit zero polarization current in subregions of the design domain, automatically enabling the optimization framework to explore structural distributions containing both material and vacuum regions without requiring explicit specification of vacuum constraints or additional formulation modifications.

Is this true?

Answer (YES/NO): YES